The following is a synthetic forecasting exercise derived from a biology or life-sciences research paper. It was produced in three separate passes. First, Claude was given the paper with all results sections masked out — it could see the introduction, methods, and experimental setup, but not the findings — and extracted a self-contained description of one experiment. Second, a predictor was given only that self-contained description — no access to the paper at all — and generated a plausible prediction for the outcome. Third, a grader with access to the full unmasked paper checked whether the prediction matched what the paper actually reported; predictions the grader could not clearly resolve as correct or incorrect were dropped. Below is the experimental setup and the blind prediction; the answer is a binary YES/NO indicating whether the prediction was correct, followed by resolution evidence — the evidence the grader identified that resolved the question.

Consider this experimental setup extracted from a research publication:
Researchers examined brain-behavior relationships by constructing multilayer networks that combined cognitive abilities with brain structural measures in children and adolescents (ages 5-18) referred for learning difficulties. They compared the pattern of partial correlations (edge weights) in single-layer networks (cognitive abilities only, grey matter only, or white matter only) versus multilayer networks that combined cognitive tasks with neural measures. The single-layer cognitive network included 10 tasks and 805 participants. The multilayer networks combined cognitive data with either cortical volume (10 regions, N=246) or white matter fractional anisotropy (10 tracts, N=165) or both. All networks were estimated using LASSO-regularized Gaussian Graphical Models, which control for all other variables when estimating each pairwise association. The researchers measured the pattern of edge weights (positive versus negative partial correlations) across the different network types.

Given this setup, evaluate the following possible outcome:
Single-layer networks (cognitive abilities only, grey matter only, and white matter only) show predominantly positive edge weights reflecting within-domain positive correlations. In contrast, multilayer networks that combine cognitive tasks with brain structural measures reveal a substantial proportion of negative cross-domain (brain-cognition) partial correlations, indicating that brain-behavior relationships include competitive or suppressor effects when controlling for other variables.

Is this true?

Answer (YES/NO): NO